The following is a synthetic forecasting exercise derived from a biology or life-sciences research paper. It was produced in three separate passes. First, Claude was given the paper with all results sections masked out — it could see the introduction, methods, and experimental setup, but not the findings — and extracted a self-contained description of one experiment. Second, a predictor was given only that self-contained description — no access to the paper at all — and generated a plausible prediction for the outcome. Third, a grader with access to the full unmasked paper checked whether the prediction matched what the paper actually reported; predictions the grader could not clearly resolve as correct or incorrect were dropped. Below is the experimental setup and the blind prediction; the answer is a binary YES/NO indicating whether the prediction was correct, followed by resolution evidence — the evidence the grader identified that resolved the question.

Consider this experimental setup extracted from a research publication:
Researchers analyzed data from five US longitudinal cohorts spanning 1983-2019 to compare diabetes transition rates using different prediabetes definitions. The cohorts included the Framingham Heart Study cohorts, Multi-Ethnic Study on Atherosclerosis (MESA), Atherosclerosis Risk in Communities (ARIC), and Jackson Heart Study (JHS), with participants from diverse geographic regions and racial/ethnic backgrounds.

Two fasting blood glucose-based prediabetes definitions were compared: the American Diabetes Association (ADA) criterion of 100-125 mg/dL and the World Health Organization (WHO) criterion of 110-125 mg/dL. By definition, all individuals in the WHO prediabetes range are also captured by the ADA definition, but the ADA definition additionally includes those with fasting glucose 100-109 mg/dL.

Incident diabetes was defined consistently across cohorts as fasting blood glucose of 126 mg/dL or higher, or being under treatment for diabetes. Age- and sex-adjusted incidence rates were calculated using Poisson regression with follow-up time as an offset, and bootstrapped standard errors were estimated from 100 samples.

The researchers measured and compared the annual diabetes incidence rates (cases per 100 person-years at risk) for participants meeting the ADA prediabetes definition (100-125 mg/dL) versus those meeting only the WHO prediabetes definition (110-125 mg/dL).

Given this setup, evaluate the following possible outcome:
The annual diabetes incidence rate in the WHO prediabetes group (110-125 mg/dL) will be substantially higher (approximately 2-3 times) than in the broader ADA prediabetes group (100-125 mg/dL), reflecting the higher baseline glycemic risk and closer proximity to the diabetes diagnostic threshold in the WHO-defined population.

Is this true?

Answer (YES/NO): YES